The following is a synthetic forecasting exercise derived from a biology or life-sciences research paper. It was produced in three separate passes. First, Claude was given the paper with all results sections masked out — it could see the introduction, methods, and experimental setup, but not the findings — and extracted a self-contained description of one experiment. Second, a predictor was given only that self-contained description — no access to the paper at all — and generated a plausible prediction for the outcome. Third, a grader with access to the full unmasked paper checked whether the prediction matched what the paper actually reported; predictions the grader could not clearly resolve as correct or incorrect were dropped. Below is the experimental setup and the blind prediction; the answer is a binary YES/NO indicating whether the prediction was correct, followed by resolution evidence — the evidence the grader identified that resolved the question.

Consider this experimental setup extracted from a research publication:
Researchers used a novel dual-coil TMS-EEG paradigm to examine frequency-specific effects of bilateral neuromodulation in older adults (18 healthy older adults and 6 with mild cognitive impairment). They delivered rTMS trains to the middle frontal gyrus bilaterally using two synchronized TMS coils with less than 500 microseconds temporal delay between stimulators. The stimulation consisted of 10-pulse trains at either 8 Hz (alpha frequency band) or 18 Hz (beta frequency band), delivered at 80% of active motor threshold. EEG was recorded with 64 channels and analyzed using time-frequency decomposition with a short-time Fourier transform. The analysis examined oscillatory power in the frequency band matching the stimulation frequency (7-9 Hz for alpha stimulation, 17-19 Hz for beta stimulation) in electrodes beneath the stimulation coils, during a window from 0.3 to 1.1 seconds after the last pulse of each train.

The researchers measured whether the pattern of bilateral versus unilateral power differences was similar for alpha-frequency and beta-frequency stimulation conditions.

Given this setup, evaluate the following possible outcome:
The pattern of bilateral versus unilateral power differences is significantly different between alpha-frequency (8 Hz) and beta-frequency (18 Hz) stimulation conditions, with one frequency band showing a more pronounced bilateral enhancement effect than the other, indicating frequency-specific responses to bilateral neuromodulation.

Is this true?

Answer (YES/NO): NO